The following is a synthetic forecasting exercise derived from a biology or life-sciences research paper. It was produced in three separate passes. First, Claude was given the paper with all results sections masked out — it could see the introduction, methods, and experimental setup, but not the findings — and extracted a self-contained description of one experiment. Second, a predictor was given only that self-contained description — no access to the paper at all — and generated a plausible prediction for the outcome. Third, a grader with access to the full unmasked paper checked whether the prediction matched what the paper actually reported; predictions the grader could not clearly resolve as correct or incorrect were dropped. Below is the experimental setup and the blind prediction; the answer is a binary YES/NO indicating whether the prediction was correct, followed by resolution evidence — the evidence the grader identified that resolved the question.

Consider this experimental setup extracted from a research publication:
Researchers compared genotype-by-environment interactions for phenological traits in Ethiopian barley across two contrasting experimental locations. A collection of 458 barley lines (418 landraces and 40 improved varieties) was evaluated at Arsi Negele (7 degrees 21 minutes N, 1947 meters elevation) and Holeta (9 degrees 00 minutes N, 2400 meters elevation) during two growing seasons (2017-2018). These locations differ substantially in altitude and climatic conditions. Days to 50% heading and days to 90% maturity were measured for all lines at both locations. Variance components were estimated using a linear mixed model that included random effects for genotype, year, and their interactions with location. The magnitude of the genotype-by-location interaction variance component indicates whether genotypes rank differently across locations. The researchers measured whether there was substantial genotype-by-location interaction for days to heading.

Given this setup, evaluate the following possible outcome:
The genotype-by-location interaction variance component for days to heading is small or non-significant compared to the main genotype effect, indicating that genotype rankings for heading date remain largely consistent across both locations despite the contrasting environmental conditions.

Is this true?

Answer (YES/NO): YES